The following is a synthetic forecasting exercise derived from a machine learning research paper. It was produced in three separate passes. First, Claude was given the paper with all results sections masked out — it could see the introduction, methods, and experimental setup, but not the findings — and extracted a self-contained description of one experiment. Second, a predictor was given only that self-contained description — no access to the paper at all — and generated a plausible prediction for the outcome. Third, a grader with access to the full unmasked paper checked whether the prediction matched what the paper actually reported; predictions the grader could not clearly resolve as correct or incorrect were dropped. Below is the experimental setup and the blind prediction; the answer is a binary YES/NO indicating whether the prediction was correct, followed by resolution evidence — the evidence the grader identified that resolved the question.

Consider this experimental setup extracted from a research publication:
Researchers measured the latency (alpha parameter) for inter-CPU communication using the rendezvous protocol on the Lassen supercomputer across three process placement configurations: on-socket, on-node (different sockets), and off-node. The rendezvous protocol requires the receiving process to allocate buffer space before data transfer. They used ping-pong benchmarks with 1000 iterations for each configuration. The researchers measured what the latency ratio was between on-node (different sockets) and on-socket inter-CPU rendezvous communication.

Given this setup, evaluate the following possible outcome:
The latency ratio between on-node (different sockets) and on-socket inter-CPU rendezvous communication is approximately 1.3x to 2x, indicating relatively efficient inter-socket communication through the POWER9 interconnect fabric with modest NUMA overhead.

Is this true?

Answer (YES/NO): NO